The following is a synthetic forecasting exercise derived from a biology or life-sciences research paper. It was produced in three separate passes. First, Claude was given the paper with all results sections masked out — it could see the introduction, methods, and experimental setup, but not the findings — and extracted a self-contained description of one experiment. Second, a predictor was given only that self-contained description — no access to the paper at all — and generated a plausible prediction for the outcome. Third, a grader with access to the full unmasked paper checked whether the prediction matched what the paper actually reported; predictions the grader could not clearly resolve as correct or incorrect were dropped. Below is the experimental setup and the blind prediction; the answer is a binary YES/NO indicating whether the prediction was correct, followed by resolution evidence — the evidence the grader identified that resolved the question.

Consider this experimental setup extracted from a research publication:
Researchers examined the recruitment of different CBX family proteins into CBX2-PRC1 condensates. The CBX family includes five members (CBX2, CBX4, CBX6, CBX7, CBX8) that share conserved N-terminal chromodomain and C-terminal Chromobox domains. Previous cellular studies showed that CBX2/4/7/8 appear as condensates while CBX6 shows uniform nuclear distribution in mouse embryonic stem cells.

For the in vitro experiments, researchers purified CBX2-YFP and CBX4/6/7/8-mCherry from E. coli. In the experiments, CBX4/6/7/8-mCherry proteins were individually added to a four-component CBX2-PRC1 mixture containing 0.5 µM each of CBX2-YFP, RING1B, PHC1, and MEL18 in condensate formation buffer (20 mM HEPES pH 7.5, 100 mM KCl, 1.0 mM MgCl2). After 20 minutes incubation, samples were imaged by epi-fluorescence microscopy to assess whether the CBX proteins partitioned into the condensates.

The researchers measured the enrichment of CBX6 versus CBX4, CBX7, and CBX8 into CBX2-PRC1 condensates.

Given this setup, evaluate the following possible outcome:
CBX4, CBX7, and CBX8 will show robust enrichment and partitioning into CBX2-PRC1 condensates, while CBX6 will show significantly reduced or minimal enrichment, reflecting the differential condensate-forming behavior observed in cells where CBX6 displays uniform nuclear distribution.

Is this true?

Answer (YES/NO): YES